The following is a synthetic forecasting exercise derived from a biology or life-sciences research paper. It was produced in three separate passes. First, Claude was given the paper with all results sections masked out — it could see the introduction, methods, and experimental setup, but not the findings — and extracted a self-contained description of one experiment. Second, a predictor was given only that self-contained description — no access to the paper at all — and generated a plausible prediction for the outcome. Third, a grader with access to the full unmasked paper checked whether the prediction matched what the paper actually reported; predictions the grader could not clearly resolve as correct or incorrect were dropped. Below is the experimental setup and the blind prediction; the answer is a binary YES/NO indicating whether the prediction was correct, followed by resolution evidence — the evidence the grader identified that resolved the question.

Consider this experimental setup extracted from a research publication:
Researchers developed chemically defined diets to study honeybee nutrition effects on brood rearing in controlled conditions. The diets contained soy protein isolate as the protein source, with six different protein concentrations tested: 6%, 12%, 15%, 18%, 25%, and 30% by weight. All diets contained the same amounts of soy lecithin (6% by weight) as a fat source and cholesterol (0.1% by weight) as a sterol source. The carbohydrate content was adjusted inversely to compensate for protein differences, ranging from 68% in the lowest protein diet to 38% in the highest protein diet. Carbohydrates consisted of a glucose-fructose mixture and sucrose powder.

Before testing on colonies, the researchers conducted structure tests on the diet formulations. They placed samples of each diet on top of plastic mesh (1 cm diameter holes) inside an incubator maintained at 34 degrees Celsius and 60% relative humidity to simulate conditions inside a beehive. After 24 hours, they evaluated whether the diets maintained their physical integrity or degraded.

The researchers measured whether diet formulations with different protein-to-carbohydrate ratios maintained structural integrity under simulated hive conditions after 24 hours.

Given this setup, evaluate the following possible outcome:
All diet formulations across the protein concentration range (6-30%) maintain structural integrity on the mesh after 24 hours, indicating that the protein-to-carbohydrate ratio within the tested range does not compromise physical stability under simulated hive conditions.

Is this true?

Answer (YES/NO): YES